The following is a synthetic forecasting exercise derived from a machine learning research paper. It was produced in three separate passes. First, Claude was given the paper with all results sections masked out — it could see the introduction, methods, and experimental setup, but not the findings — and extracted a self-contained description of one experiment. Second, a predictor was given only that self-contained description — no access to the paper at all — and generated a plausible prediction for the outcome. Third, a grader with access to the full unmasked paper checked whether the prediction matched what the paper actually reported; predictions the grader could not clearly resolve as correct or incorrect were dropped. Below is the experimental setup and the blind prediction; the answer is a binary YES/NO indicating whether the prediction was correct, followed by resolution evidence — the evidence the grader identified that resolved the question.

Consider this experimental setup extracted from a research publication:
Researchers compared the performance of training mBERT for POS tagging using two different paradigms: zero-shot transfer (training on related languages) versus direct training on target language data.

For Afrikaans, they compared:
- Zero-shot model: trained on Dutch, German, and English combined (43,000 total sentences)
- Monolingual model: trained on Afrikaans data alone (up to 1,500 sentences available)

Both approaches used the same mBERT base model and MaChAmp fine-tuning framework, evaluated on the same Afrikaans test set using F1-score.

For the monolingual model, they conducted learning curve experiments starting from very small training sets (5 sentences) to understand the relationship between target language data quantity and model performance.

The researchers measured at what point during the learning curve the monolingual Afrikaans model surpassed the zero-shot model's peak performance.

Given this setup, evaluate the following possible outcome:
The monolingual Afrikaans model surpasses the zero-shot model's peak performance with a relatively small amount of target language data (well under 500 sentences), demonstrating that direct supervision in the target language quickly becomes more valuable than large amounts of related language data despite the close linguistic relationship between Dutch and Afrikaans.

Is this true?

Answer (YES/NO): YES